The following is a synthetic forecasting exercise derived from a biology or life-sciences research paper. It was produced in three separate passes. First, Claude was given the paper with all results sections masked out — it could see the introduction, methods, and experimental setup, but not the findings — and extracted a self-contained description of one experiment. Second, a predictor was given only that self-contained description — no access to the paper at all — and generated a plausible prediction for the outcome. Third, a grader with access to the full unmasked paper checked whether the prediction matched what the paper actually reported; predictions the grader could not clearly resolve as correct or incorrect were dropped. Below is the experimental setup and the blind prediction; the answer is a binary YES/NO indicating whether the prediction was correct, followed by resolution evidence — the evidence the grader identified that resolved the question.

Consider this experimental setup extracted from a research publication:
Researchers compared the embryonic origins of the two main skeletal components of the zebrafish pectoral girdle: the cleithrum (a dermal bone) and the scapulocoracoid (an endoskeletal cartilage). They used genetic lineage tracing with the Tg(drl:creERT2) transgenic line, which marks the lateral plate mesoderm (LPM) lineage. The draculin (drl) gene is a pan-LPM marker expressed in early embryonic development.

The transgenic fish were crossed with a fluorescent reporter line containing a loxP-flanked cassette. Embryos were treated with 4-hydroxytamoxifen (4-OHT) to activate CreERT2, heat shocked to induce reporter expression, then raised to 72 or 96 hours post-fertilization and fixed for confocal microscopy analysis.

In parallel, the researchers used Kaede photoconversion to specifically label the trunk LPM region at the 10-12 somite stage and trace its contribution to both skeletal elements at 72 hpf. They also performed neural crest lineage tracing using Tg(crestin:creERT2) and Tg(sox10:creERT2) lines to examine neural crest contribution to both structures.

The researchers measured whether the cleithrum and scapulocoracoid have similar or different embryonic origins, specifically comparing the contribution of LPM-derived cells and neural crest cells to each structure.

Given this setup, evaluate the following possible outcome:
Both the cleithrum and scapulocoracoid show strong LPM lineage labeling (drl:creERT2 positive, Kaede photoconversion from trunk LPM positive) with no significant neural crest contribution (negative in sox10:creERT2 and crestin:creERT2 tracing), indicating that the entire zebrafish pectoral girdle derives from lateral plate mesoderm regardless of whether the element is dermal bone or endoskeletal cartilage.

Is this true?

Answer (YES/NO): NO